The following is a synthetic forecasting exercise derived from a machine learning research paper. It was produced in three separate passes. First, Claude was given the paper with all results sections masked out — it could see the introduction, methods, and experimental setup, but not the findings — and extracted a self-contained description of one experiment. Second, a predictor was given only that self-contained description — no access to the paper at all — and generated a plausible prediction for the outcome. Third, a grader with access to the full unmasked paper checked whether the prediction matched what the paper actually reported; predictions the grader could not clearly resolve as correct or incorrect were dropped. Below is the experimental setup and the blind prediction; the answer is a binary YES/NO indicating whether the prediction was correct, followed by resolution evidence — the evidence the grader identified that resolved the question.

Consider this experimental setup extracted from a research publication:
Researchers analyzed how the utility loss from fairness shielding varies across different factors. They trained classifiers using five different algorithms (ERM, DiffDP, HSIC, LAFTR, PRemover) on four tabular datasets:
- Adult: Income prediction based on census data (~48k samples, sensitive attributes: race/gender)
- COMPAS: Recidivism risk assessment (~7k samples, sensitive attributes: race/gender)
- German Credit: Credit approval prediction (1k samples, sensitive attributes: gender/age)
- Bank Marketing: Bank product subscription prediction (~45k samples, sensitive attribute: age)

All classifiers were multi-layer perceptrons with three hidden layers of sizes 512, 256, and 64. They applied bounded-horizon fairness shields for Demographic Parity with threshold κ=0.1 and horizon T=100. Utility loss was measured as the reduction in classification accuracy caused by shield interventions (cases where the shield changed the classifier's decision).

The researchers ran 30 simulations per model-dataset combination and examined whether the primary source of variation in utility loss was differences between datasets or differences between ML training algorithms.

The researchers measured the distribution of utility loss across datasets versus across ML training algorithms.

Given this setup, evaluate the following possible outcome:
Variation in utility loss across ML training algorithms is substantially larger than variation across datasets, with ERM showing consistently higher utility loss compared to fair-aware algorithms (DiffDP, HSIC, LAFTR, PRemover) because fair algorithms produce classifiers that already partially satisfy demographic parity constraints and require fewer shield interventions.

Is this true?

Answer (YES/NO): NO